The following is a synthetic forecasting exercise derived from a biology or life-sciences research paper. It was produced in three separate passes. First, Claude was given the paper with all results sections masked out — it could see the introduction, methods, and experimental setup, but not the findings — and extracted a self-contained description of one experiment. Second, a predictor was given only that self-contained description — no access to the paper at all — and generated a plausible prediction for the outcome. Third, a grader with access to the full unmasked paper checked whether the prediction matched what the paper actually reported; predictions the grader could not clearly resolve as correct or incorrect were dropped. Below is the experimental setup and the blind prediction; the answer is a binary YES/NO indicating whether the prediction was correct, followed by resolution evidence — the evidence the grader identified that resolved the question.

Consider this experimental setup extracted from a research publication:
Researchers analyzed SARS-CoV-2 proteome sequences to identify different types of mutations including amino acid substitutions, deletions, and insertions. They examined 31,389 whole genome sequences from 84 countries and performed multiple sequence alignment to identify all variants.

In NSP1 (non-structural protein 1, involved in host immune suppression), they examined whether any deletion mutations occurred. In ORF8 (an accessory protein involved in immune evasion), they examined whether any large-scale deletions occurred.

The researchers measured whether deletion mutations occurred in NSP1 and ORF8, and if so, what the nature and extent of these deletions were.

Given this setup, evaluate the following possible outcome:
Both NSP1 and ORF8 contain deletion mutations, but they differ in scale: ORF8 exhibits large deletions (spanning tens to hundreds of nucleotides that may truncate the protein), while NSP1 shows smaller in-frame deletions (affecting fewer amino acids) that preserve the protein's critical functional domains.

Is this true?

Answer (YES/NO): YES